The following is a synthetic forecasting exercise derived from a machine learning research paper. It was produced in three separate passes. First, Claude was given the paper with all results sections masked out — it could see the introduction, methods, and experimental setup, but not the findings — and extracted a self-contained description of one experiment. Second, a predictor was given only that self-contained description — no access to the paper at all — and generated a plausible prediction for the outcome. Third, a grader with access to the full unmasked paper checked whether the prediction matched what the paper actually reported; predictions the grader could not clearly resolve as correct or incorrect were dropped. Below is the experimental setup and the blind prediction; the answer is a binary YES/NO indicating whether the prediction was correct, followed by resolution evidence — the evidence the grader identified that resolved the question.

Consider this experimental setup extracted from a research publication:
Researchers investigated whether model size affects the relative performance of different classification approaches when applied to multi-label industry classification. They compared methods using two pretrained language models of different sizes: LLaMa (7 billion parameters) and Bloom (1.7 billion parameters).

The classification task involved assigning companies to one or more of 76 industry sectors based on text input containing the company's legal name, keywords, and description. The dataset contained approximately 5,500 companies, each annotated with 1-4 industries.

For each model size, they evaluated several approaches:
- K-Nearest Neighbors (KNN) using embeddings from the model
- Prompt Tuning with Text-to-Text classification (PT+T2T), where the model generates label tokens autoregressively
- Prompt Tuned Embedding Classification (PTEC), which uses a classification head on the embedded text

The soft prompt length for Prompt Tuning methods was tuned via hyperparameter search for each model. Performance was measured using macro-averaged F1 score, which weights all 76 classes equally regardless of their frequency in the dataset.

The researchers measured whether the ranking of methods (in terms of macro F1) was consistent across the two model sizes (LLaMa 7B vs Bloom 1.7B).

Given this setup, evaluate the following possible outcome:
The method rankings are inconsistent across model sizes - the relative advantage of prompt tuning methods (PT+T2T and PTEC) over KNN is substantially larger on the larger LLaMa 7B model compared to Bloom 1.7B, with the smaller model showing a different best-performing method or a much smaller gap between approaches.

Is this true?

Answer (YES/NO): NO